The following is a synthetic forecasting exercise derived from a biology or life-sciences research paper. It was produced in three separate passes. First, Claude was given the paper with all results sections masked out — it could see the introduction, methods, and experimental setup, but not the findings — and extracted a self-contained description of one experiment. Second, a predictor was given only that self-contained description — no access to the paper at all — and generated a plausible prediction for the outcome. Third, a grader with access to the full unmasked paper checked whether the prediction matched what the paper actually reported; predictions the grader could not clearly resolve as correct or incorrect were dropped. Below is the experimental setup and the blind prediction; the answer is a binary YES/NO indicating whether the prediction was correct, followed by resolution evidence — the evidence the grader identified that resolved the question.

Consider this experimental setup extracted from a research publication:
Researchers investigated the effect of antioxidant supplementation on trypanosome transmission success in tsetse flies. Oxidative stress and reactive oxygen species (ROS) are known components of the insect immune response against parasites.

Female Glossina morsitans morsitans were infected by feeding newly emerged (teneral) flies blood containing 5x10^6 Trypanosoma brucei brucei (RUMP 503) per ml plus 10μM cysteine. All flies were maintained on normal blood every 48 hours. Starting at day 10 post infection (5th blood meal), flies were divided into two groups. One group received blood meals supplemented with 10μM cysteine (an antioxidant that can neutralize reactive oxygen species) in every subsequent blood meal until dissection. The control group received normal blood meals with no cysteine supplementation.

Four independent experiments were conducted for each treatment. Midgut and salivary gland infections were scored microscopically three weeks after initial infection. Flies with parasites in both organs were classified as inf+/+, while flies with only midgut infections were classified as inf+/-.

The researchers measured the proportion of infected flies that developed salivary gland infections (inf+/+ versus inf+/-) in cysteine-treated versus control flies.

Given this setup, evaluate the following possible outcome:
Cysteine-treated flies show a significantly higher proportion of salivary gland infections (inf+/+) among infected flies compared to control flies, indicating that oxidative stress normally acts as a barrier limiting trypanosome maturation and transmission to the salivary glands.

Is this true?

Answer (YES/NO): YES